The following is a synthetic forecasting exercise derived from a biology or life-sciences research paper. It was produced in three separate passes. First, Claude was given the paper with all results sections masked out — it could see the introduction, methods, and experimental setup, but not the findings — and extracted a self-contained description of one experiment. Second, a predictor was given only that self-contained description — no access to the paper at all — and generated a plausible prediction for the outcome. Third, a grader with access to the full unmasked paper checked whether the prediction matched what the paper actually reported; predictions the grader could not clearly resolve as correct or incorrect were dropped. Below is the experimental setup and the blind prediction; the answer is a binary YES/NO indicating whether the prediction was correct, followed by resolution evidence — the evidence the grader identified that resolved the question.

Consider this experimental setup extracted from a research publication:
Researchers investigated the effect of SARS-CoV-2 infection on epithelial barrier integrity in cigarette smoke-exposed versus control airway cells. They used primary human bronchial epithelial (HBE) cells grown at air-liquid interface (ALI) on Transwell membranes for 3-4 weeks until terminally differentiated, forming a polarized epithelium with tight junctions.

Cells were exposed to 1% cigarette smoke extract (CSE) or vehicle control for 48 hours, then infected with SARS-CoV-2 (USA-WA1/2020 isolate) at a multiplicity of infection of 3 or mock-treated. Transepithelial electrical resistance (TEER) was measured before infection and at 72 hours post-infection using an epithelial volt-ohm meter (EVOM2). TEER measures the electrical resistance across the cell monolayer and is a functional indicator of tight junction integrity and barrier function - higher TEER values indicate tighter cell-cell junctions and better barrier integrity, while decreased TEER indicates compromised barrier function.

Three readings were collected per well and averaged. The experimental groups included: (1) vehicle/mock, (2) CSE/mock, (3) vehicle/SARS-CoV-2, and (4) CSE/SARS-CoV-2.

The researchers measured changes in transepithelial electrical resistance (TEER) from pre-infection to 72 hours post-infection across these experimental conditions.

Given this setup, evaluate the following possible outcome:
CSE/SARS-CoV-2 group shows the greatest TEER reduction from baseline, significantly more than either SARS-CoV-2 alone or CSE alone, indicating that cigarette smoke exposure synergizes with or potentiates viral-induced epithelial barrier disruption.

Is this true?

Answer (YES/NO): YES